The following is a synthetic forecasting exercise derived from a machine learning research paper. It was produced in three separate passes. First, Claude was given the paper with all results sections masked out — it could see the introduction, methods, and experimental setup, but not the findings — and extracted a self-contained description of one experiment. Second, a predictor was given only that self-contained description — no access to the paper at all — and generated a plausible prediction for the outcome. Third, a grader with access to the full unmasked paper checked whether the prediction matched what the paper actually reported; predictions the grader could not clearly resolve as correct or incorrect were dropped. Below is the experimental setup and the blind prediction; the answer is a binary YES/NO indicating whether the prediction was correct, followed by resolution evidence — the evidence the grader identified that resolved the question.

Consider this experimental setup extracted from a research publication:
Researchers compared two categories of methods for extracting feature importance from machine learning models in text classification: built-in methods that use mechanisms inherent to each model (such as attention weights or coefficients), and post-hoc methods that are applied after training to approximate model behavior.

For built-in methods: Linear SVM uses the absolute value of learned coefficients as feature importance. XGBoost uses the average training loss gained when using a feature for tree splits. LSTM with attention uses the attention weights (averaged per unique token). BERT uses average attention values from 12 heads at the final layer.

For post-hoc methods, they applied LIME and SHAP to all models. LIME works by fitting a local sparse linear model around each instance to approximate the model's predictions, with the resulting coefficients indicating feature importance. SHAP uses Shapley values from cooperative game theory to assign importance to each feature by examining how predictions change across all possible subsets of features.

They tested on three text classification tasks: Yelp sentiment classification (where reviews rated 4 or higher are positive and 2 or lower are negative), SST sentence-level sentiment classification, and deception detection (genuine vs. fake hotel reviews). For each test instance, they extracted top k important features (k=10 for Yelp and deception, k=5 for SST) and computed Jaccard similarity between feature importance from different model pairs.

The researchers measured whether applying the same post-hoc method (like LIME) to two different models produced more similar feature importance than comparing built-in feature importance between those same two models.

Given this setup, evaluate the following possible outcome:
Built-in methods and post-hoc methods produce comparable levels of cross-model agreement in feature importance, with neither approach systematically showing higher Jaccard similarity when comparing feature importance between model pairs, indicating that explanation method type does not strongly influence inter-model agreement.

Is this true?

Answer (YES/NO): NO